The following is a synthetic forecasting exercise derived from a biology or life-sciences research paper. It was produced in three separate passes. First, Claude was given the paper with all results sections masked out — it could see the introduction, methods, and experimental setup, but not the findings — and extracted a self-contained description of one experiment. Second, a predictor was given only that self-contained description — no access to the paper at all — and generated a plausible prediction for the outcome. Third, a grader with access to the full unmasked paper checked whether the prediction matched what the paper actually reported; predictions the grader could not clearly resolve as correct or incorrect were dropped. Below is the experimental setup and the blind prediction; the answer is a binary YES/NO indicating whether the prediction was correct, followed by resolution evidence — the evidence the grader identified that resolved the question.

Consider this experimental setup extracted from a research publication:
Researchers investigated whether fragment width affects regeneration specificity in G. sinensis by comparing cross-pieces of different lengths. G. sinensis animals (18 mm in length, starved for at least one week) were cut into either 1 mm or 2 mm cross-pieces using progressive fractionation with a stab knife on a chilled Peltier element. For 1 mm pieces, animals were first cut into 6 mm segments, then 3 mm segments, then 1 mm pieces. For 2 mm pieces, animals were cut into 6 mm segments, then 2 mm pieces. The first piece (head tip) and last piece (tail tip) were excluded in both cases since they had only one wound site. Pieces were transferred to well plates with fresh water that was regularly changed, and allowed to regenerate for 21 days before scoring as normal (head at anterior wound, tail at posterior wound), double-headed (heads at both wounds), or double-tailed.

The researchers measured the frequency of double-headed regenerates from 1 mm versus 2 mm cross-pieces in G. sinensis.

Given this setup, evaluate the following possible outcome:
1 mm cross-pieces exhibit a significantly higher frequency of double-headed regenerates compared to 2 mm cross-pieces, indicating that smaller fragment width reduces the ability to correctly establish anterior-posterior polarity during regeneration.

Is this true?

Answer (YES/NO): YES